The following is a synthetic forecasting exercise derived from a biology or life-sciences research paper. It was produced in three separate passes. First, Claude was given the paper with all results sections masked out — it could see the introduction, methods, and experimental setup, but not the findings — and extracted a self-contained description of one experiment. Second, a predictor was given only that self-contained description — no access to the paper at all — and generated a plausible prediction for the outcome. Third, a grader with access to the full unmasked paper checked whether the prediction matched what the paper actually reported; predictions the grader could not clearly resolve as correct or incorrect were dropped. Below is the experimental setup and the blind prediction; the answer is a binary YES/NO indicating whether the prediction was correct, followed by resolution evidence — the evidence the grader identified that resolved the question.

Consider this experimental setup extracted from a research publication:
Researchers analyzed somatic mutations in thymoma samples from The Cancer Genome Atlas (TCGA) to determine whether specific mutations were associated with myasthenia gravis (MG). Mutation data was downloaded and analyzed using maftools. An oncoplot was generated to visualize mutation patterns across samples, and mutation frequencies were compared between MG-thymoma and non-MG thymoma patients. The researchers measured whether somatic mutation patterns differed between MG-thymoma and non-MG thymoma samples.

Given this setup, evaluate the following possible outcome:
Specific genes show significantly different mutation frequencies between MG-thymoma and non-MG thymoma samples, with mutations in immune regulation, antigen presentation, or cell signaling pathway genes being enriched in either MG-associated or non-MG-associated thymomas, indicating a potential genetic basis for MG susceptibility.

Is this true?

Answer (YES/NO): NO